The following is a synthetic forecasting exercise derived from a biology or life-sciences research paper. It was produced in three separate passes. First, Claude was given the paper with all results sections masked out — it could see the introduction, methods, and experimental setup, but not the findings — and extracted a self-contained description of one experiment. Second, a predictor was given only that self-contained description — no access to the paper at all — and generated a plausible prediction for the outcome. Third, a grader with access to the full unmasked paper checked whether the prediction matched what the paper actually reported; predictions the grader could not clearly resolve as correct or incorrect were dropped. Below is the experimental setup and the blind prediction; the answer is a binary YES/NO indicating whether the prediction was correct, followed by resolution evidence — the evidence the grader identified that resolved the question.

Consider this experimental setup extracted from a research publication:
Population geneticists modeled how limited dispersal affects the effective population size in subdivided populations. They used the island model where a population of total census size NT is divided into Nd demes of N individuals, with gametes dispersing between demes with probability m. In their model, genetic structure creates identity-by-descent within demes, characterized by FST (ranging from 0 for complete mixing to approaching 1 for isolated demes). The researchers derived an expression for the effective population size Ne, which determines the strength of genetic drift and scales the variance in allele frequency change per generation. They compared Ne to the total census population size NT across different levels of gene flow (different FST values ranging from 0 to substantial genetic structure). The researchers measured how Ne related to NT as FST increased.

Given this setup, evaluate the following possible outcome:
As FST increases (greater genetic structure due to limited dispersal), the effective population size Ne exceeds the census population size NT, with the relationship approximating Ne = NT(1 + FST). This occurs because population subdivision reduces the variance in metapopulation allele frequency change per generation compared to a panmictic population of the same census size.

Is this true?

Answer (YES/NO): NO